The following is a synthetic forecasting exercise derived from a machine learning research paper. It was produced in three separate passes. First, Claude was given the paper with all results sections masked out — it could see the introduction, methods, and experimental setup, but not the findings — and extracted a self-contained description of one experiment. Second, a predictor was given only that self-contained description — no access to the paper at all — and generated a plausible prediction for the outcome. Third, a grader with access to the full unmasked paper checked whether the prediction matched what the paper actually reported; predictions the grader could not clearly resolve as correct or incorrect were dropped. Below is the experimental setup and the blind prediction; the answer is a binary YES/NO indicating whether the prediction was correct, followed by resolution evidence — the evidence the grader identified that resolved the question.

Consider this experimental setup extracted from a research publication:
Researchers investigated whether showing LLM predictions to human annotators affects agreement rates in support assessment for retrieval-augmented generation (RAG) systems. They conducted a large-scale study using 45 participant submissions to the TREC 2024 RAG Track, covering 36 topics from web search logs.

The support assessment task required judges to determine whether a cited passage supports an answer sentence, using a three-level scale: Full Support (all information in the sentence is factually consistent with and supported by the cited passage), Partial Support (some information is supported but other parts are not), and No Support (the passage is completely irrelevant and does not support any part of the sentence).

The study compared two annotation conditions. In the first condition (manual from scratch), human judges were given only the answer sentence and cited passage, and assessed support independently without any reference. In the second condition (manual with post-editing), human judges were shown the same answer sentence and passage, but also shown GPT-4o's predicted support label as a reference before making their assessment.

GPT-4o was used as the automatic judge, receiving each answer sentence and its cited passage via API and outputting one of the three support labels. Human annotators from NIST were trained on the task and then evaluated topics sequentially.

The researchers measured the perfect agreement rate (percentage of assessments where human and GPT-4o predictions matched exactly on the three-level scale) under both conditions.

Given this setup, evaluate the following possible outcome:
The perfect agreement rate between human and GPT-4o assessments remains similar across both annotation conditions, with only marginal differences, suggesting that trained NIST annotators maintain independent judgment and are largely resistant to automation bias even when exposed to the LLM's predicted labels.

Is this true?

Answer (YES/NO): NO